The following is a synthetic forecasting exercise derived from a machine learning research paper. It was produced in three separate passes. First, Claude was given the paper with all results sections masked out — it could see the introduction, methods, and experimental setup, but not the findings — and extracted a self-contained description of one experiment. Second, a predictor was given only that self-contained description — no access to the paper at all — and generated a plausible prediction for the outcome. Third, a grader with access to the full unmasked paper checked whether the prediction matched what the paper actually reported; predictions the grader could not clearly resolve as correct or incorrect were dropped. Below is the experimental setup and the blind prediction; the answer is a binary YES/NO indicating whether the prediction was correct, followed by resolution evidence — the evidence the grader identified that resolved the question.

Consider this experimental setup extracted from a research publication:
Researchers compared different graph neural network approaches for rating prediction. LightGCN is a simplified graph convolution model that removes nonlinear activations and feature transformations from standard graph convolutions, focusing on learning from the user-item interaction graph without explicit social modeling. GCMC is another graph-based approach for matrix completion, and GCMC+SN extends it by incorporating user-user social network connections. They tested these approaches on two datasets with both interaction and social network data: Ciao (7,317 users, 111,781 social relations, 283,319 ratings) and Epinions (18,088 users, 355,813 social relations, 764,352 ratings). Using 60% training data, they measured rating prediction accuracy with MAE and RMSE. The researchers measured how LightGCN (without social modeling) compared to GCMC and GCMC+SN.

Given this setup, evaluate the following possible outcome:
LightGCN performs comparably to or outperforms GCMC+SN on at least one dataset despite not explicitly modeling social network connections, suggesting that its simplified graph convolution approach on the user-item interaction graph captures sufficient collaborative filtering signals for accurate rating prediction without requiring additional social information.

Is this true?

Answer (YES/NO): YES